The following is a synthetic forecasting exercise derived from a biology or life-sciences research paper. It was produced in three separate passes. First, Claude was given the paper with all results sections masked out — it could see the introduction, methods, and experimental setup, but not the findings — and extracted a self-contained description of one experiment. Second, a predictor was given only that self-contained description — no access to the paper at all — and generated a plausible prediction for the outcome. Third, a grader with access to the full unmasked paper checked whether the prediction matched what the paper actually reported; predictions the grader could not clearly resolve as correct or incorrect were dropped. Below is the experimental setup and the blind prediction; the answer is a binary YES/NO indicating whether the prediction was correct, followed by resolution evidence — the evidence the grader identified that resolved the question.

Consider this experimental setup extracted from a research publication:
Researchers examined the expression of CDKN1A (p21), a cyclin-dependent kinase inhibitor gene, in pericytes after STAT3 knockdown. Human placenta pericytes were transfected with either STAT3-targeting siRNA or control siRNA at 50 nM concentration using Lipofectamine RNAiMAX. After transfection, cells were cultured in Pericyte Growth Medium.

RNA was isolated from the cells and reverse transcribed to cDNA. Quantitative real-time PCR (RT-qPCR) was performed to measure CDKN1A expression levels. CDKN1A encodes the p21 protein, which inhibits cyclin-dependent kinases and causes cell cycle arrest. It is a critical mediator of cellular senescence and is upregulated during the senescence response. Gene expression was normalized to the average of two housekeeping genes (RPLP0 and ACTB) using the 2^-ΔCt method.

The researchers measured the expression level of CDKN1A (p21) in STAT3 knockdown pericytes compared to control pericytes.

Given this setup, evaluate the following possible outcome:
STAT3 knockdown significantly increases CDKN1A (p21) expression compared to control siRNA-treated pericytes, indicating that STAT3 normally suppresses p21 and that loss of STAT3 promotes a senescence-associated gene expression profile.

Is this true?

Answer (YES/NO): YES